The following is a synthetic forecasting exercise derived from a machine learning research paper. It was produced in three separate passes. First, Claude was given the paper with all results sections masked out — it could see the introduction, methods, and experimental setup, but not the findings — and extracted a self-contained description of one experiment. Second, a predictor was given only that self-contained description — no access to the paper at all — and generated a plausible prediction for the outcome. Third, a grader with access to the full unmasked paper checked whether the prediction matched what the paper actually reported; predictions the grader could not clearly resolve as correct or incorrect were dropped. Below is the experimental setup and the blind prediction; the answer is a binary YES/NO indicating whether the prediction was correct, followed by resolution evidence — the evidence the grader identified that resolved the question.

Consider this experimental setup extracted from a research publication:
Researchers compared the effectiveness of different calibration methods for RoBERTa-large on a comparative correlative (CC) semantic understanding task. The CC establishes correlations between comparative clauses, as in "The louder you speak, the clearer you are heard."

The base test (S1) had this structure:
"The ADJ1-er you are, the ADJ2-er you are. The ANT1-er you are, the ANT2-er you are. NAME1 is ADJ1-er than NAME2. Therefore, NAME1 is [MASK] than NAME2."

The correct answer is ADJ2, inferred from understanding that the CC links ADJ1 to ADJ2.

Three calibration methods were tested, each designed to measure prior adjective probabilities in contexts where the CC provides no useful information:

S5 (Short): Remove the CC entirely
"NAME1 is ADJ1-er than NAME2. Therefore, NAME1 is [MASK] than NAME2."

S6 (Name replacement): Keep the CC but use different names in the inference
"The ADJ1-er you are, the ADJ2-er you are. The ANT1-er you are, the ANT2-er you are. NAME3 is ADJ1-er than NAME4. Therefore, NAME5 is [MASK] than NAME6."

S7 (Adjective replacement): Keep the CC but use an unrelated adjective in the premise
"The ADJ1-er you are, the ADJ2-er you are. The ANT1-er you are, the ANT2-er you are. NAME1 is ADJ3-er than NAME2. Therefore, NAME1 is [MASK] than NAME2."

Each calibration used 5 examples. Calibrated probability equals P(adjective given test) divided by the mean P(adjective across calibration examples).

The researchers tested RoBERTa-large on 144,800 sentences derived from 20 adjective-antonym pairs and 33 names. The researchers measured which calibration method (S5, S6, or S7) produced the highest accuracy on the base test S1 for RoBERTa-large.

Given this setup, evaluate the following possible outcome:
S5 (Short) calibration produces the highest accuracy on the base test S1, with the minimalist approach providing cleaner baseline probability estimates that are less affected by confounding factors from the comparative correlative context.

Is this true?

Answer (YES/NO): NO